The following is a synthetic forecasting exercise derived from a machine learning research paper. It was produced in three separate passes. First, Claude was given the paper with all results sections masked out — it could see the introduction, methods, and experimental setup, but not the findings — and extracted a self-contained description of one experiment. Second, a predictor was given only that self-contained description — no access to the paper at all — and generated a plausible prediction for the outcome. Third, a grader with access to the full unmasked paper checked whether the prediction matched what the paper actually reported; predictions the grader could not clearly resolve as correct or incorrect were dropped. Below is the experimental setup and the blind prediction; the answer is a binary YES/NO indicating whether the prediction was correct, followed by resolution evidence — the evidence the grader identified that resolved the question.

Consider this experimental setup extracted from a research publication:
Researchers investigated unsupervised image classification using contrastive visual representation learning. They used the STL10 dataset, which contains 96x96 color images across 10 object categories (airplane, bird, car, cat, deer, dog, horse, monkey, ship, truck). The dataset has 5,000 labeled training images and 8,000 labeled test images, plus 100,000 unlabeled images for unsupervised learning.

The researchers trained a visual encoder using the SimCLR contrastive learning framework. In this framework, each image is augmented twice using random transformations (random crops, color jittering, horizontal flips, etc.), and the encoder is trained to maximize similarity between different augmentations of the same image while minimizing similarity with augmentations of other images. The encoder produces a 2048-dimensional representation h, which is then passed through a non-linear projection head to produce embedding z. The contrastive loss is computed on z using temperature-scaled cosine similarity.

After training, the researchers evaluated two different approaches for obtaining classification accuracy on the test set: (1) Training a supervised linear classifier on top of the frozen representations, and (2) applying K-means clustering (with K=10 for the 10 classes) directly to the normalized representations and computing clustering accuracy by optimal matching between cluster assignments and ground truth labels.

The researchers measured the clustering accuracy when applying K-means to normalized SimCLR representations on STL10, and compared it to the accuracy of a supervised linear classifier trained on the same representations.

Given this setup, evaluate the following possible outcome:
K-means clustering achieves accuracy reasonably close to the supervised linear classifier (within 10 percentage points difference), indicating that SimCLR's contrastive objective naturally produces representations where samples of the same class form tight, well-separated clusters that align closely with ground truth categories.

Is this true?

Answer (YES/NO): NO